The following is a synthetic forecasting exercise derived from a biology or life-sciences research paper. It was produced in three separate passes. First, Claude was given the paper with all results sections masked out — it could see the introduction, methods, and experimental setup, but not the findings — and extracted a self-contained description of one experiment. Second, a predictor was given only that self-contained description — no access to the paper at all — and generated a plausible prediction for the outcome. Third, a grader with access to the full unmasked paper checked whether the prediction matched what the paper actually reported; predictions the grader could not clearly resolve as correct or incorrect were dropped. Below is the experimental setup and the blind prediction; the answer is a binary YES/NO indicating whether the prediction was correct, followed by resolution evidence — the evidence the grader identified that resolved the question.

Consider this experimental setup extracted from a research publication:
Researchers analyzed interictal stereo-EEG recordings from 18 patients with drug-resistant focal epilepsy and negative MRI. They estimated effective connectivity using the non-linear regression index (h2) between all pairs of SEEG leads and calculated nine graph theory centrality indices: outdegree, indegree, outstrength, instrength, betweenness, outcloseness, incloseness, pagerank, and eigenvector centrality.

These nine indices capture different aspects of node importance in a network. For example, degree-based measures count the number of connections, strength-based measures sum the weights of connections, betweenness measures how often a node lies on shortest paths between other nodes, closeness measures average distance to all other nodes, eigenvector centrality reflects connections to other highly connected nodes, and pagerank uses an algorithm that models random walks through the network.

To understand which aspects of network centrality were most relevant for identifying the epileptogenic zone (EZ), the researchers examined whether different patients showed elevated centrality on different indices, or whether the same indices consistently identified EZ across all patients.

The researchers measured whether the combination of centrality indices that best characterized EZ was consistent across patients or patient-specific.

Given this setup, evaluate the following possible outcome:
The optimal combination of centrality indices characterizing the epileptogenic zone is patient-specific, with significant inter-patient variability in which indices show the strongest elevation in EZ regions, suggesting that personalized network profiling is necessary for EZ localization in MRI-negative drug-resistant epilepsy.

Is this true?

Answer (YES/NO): YES